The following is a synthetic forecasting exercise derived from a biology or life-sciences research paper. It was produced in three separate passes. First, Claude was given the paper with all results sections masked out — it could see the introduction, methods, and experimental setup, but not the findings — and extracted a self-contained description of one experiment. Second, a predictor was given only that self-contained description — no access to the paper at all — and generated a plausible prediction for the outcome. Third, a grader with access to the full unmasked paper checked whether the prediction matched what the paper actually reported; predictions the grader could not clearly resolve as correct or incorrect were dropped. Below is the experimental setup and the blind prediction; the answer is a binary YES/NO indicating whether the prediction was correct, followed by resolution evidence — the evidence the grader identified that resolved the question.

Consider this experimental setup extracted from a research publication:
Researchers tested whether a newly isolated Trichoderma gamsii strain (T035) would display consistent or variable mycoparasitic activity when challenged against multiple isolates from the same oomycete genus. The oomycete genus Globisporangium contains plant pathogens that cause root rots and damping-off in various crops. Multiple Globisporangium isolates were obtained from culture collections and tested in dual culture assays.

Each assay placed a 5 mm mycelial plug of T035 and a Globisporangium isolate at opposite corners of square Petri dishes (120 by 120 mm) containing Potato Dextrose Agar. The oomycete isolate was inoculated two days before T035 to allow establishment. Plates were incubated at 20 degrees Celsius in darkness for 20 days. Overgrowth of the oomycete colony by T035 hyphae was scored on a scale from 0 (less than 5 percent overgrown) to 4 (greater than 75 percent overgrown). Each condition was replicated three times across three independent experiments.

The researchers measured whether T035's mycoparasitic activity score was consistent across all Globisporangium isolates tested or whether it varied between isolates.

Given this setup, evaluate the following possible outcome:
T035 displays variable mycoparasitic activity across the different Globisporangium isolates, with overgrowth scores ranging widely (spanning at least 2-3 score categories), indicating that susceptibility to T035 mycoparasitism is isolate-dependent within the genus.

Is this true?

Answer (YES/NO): YES